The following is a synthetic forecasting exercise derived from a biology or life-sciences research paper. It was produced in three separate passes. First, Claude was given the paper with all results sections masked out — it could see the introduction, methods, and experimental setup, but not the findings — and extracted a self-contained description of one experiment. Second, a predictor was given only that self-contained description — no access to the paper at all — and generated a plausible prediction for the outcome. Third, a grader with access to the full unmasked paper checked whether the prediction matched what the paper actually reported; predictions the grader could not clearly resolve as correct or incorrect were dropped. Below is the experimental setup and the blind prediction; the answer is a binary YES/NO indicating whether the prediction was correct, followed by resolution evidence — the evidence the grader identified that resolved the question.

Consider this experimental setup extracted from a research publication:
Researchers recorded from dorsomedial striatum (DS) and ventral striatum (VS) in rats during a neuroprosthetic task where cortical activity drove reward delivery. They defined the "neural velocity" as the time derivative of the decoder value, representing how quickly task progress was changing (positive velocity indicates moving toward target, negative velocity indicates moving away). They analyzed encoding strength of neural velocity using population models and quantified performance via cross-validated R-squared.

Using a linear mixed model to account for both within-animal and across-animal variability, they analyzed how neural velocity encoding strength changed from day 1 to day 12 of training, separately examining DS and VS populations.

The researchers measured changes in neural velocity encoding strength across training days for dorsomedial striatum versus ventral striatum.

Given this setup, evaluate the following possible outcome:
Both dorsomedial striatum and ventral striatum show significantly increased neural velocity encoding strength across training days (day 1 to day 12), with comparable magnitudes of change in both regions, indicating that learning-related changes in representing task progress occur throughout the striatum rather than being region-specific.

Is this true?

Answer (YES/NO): NO